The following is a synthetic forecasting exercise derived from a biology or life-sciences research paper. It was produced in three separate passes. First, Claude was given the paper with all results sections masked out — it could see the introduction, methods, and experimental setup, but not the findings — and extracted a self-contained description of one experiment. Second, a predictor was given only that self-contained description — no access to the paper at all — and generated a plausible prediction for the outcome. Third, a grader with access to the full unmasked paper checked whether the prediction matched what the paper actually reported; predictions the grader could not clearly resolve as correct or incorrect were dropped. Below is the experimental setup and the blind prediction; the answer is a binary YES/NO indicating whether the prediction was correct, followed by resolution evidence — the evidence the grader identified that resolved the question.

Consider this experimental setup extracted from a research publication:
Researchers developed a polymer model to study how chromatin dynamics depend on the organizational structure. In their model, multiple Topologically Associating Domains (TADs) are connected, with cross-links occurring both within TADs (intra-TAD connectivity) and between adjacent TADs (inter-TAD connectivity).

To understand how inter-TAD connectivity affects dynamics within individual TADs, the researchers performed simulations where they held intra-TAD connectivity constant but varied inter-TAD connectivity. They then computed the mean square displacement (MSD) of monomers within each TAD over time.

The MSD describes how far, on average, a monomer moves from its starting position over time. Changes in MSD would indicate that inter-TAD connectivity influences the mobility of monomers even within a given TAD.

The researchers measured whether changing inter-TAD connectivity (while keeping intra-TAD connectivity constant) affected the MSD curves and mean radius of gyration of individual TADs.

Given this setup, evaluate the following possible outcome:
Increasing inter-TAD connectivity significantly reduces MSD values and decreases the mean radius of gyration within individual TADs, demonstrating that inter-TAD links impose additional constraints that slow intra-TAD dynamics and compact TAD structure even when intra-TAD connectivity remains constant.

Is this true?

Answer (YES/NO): YES